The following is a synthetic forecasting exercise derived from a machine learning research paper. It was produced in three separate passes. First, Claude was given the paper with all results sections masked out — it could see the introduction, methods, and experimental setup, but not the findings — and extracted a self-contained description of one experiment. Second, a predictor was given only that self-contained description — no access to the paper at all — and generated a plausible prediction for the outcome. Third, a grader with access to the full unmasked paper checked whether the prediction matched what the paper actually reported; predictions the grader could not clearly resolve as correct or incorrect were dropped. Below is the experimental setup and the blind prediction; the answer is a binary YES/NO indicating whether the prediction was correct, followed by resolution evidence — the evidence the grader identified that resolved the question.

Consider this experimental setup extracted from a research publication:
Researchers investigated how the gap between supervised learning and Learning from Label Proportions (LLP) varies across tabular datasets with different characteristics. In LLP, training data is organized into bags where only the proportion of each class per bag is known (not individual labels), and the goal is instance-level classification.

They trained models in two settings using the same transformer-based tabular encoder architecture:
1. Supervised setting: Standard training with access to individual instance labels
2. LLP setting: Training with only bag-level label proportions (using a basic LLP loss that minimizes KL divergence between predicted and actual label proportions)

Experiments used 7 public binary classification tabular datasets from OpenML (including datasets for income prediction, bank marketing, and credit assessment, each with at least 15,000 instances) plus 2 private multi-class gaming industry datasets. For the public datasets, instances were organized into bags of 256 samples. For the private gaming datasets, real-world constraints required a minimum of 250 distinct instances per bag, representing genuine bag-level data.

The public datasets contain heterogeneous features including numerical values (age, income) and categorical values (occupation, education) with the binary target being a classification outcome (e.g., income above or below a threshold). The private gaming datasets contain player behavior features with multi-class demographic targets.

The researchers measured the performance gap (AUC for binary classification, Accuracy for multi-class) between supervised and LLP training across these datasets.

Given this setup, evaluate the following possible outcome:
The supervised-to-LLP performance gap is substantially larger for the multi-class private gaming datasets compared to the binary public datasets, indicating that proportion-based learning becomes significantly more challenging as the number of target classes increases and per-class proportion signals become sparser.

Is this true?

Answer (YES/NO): NO